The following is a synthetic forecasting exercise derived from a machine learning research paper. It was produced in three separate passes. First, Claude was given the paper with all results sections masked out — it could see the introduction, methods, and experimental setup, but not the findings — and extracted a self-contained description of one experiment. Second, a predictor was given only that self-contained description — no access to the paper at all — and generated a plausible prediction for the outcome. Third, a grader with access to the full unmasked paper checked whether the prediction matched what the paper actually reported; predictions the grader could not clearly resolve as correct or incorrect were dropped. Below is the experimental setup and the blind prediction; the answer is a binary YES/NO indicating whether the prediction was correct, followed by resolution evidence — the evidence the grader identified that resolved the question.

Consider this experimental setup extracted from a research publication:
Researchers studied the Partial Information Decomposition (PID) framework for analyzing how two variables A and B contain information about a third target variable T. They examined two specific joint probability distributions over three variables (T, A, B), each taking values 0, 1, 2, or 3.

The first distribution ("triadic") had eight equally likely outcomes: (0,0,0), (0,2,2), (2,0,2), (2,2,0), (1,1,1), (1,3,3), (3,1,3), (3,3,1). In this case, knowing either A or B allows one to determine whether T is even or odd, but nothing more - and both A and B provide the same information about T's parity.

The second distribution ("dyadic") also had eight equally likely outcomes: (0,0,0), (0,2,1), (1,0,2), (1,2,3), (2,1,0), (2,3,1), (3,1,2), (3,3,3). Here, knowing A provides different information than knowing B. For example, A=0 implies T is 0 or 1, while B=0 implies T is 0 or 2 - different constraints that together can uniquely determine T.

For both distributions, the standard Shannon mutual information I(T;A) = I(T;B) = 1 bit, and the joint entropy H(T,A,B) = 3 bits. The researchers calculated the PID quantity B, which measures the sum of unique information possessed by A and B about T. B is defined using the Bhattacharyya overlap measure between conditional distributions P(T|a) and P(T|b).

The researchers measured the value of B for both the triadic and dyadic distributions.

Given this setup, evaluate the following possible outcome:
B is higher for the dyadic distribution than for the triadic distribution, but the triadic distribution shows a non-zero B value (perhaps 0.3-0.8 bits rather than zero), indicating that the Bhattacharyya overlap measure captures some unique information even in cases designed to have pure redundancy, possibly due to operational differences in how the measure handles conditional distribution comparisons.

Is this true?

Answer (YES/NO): NO